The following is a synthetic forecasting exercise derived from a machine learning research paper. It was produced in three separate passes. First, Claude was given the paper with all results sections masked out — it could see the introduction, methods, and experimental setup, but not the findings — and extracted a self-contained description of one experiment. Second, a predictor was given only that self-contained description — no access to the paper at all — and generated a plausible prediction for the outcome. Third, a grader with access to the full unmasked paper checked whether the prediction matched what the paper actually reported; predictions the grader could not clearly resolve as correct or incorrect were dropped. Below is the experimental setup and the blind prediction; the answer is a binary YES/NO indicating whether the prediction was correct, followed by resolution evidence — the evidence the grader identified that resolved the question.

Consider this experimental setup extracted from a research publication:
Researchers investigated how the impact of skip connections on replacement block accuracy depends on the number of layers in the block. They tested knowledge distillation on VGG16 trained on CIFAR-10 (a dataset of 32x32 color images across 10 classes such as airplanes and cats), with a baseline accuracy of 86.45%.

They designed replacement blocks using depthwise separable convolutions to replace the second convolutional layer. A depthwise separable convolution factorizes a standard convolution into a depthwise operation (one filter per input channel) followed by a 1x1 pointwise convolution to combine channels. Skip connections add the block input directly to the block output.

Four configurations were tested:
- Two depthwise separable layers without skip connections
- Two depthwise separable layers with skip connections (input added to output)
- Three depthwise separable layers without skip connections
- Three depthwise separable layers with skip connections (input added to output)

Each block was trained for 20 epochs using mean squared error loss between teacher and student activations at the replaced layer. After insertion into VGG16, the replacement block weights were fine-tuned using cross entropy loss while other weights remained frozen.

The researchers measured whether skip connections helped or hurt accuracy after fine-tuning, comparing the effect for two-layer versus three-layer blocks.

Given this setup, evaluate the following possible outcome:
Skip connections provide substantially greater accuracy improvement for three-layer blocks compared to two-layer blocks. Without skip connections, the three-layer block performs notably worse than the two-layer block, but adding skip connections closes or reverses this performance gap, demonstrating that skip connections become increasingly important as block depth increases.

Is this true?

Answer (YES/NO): YES